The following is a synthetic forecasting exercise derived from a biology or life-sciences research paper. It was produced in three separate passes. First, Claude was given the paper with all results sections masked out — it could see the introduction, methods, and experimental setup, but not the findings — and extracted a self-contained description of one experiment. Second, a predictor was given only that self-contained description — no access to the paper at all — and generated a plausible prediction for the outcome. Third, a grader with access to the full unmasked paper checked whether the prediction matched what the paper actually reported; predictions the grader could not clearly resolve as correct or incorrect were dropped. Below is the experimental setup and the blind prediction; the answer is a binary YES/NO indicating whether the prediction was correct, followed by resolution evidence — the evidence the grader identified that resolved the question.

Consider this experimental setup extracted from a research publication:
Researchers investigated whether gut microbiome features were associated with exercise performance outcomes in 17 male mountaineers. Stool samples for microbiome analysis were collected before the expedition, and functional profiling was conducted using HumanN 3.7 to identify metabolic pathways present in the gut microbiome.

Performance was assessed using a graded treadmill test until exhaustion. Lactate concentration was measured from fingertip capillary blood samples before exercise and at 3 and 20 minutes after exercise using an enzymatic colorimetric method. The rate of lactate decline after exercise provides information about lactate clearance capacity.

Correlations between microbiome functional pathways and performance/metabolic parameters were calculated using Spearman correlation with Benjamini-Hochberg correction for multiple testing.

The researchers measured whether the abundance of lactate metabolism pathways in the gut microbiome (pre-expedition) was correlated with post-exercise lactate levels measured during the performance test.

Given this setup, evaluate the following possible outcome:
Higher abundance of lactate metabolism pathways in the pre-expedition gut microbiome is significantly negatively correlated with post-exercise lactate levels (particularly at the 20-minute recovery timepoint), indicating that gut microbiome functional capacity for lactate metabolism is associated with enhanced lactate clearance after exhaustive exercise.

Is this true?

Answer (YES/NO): NO